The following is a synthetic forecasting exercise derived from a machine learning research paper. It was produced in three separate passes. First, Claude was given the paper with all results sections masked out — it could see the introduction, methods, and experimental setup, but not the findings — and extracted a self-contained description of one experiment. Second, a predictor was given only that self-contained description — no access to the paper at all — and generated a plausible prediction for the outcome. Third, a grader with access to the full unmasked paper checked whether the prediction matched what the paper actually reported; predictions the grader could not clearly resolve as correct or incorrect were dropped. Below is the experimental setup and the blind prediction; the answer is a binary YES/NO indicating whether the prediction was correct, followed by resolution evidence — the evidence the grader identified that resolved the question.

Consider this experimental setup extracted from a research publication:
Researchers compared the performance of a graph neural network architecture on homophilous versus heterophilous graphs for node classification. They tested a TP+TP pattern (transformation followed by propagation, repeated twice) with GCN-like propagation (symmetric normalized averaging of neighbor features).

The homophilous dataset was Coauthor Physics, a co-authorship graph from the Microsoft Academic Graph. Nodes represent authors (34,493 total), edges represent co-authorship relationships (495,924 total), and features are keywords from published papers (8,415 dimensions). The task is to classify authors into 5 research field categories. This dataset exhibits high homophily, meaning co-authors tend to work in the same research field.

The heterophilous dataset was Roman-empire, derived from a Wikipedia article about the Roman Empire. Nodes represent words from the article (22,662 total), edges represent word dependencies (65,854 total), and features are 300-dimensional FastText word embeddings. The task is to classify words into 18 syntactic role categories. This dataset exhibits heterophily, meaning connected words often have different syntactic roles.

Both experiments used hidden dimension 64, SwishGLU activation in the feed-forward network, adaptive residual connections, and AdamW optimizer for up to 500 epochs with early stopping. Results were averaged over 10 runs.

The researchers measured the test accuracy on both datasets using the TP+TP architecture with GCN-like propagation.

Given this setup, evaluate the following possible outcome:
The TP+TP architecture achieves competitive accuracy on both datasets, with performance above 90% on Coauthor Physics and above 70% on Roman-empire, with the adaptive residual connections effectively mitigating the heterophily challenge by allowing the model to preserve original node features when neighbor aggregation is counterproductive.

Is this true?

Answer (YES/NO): YES